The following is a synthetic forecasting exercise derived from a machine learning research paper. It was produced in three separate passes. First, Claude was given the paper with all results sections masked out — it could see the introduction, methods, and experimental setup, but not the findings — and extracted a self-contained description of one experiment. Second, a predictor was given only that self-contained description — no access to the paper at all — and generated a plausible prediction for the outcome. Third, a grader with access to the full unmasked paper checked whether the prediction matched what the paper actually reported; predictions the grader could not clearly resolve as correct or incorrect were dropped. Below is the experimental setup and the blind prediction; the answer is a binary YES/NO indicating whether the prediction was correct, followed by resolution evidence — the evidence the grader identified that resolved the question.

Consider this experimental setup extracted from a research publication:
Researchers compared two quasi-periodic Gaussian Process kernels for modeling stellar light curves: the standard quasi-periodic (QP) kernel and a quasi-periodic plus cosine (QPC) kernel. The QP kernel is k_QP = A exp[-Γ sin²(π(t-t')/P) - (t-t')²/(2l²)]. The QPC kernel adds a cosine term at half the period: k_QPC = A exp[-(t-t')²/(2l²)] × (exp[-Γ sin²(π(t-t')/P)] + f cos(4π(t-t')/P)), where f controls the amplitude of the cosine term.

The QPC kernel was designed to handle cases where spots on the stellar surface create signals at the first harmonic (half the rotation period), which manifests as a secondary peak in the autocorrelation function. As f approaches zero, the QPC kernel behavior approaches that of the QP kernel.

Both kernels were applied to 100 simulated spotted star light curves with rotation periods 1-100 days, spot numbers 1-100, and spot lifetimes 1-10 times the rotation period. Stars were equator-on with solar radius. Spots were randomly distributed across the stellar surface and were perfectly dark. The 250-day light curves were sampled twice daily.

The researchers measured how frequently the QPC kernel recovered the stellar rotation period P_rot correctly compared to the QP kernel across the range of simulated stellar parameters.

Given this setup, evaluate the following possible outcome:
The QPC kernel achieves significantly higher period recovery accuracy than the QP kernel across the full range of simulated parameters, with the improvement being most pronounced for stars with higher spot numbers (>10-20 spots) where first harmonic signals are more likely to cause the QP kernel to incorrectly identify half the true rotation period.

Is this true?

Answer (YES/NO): NO